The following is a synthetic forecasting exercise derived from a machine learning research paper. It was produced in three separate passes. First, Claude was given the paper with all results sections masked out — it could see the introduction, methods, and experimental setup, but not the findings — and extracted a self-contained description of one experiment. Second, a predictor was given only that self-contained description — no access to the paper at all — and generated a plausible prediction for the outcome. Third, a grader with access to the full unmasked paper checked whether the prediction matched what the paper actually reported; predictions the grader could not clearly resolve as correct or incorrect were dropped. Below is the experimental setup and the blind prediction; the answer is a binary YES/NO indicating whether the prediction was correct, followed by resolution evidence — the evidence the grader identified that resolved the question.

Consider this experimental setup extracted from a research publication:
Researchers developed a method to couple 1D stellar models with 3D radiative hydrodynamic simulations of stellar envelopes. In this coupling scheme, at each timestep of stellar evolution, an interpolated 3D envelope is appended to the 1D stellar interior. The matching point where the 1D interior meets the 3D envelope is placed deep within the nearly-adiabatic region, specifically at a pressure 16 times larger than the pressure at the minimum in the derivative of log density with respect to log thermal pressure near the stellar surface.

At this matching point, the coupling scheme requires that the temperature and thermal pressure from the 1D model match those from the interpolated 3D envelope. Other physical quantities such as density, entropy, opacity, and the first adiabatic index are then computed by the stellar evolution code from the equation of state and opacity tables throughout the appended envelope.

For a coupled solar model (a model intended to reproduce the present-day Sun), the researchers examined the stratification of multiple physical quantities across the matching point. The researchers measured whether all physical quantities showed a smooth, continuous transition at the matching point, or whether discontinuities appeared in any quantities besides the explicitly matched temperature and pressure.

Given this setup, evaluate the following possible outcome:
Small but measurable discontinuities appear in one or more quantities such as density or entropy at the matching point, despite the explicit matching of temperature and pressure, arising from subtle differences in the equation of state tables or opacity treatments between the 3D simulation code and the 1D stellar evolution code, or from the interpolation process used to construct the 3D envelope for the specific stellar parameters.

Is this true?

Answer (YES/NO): NO